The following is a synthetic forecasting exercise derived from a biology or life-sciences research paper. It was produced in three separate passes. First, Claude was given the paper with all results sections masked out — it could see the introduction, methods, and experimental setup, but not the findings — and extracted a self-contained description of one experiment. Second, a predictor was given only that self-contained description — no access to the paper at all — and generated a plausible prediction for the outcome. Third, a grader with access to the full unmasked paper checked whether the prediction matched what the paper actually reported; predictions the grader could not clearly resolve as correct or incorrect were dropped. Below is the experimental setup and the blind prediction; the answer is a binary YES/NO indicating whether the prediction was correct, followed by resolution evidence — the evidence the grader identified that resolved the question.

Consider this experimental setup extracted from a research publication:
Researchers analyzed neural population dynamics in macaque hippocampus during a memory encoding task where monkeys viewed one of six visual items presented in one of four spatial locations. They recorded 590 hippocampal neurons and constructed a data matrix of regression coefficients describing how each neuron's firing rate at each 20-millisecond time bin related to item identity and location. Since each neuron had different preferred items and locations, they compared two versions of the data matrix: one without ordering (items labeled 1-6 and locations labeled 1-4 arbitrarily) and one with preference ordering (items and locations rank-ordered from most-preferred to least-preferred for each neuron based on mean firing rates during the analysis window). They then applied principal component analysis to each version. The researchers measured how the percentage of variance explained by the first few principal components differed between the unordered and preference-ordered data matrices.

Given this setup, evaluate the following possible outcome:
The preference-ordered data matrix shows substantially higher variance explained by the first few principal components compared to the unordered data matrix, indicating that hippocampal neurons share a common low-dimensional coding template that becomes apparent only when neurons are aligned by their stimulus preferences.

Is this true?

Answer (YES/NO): NO